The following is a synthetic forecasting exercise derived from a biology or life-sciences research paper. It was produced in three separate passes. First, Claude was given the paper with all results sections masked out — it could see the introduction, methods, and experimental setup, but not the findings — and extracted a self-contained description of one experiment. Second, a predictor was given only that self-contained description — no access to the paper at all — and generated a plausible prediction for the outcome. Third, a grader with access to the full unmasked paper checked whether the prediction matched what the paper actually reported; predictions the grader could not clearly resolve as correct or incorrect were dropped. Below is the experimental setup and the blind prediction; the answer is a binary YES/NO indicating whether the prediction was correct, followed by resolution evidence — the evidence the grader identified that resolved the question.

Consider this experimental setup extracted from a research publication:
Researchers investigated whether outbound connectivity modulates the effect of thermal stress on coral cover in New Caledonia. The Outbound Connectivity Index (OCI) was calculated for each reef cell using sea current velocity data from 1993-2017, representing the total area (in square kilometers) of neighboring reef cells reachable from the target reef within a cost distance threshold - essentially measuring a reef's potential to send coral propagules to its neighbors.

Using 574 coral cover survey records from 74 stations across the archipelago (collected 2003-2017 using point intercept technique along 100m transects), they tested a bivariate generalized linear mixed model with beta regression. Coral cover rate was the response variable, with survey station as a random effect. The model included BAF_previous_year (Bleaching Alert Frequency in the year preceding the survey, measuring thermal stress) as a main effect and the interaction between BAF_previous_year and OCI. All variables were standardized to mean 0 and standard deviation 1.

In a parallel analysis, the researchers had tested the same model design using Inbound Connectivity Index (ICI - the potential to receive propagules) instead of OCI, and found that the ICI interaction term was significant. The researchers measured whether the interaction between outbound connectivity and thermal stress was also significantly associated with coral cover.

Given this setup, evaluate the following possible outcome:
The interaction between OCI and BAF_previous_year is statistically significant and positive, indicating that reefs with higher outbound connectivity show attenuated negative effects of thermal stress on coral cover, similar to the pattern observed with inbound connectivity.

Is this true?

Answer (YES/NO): NO